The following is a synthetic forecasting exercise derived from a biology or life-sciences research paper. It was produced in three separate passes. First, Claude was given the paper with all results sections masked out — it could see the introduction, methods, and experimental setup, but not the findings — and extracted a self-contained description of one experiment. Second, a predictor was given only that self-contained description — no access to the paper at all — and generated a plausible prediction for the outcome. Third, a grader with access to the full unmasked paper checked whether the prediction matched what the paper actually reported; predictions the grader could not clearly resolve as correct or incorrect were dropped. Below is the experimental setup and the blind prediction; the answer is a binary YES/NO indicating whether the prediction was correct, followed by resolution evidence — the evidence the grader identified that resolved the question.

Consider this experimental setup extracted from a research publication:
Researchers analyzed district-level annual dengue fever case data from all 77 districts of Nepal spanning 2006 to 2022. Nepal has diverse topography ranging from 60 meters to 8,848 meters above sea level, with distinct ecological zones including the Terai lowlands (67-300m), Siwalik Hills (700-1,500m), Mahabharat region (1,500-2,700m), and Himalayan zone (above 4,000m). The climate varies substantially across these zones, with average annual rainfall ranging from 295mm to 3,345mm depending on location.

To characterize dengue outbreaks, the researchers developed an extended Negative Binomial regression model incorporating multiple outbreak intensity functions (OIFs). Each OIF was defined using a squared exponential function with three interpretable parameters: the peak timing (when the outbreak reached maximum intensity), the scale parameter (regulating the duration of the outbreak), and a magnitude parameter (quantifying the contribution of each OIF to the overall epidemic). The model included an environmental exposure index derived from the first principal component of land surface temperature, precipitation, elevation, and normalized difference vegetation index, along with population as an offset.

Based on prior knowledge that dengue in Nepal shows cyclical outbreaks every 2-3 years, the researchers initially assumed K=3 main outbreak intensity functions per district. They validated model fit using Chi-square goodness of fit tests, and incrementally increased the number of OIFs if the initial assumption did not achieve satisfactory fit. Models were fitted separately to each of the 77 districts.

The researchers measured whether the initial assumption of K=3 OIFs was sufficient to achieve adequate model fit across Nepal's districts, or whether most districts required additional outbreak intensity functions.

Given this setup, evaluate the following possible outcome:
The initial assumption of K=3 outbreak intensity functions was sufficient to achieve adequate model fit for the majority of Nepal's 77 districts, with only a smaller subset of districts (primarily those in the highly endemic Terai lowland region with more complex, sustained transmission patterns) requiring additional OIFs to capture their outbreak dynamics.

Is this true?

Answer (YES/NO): NO